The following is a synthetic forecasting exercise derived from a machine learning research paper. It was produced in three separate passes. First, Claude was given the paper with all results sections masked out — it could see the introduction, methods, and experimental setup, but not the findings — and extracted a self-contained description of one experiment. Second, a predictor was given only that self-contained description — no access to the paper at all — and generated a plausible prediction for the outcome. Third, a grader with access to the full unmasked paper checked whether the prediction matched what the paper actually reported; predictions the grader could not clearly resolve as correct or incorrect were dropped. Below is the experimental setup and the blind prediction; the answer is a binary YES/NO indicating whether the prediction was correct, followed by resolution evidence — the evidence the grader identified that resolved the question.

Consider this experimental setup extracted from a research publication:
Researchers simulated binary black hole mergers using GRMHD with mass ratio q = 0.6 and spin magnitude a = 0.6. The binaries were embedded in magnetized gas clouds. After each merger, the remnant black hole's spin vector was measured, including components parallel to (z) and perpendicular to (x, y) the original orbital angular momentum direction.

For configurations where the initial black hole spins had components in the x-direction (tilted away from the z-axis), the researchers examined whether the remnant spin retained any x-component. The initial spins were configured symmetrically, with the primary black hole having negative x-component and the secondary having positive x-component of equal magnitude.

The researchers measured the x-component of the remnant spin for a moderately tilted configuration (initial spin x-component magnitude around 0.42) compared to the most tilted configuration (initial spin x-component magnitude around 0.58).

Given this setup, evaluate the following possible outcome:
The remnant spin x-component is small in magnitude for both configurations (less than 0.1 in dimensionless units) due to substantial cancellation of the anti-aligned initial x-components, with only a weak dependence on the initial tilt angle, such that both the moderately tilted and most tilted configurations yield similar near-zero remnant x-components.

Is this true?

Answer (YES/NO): NO